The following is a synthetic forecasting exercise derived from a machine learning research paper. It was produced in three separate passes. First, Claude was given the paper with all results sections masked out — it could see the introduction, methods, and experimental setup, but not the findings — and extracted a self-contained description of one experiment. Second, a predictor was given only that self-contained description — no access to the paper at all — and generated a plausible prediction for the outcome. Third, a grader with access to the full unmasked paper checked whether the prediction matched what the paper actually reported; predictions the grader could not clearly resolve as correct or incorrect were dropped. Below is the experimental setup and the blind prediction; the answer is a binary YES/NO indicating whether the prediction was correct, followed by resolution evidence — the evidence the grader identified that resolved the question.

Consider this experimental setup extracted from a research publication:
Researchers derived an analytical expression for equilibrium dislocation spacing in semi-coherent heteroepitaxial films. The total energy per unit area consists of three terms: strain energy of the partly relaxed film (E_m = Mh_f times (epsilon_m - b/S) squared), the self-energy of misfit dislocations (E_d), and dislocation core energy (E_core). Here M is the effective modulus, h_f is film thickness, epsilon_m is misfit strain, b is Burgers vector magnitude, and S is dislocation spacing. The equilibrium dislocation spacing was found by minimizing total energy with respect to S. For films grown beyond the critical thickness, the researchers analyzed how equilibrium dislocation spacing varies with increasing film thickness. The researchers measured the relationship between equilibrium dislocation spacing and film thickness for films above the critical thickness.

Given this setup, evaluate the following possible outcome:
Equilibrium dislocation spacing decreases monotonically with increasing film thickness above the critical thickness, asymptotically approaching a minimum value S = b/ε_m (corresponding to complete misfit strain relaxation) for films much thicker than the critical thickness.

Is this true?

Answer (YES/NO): NO